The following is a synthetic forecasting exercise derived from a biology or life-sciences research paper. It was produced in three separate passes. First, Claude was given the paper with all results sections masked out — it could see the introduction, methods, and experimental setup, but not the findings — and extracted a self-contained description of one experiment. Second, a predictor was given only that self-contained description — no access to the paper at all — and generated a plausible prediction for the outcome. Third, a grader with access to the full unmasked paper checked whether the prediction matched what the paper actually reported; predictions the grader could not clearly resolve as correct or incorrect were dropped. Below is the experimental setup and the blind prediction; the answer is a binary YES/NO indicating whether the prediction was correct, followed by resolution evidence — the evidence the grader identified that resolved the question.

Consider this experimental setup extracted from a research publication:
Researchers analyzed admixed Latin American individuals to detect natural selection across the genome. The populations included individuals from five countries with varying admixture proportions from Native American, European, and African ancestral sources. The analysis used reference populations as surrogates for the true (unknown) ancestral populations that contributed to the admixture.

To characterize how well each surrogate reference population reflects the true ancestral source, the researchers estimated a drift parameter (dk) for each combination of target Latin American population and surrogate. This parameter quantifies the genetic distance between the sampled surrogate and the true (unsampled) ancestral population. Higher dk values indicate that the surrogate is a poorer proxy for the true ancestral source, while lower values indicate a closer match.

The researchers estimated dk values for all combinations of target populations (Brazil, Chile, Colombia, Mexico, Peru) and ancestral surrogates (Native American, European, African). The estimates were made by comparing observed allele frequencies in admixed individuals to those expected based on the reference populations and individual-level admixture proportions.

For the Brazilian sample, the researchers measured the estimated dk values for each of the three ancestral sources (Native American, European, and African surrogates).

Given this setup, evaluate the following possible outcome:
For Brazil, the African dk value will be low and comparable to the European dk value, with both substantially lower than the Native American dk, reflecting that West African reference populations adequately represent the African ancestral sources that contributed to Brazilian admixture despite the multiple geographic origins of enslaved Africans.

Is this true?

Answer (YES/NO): NO